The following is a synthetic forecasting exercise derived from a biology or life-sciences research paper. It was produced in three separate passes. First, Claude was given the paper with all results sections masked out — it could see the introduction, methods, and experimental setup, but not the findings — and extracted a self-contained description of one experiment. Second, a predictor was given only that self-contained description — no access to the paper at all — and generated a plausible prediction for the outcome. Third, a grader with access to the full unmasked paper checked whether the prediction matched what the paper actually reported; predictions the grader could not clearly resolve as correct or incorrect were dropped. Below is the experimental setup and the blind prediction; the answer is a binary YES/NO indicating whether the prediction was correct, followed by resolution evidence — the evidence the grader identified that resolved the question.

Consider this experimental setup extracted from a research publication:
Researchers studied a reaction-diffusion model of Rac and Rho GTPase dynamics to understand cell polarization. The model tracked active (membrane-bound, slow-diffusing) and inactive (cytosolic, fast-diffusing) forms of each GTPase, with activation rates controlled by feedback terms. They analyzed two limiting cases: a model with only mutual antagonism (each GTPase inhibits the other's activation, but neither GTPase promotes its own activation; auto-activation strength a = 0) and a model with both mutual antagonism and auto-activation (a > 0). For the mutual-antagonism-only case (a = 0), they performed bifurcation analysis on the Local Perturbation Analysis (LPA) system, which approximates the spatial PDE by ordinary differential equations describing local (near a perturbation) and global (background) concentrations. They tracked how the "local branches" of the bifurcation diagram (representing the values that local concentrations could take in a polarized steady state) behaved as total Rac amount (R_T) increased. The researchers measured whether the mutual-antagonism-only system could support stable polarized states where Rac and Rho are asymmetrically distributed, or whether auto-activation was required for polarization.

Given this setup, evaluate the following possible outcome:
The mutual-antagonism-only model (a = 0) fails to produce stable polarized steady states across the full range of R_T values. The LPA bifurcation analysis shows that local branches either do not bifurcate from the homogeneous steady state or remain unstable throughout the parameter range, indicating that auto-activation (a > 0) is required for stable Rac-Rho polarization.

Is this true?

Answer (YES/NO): NO